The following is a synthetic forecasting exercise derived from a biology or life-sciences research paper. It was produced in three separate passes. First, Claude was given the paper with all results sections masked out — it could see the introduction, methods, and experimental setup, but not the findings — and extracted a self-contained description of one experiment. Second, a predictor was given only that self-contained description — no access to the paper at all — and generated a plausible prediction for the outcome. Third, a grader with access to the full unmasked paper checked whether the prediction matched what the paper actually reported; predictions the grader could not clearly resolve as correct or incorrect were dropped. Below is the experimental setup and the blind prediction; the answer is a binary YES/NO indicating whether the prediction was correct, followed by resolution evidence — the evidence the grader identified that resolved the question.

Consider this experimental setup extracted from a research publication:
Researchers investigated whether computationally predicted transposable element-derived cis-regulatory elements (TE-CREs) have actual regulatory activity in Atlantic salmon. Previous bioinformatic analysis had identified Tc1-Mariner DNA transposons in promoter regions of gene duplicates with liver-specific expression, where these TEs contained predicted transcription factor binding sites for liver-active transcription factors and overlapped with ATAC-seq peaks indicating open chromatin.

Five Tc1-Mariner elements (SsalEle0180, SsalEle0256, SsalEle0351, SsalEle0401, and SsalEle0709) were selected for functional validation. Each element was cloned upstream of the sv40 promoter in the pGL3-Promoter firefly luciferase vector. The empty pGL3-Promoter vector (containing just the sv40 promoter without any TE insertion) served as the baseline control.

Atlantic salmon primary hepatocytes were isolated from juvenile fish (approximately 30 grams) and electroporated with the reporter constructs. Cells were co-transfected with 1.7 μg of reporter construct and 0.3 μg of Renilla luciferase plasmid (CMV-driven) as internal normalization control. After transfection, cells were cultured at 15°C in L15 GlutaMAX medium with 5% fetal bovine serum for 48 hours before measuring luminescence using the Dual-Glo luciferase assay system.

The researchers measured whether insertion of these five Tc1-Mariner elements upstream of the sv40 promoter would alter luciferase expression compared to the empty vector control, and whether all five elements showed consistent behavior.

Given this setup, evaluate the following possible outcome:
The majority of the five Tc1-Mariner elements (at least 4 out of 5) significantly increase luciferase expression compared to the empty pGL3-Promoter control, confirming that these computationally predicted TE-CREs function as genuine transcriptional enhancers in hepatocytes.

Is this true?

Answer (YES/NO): NO